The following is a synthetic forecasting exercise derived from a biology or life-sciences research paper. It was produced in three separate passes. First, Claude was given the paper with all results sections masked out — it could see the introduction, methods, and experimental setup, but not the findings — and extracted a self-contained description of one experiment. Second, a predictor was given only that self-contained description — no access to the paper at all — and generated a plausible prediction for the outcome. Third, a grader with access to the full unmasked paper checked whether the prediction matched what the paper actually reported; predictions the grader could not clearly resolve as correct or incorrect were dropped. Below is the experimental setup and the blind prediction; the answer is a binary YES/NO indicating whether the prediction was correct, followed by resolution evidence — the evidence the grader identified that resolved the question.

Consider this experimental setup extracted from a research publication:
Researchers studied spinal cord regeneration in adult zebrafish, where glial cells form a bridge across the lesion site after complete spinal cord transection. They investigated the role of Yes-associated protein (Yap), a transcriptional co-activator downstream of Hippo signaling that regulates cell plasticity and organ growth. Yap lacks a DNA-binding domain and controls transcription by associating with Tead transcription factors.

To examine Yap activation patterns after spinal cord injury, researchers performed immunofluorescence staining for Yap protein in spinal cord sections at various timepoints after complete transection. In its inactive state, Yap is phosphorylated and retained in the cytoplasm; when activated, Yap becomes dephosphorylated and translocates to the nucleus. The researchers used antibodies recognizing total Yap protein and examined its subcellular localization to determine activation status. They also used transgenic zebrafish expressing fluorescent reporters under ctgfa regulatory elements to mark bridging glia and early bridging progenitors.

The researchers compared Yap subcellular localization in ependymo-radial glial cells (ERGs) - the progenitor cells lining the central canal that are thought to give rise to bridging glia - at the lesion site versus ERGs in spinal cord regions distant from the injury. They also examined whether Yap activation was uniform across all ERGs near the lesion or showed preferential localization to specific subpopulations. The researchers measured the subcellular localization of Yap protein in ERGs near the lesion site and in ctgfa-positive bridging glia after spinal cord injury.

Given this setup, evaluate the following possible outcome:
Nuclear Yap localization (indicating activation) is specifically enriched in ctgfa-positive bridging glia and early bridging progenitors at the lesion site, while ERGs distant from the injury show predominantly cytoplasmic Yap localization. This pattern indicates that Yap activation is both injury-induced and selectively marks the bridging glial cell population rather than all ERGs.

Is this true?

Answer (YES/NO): NO